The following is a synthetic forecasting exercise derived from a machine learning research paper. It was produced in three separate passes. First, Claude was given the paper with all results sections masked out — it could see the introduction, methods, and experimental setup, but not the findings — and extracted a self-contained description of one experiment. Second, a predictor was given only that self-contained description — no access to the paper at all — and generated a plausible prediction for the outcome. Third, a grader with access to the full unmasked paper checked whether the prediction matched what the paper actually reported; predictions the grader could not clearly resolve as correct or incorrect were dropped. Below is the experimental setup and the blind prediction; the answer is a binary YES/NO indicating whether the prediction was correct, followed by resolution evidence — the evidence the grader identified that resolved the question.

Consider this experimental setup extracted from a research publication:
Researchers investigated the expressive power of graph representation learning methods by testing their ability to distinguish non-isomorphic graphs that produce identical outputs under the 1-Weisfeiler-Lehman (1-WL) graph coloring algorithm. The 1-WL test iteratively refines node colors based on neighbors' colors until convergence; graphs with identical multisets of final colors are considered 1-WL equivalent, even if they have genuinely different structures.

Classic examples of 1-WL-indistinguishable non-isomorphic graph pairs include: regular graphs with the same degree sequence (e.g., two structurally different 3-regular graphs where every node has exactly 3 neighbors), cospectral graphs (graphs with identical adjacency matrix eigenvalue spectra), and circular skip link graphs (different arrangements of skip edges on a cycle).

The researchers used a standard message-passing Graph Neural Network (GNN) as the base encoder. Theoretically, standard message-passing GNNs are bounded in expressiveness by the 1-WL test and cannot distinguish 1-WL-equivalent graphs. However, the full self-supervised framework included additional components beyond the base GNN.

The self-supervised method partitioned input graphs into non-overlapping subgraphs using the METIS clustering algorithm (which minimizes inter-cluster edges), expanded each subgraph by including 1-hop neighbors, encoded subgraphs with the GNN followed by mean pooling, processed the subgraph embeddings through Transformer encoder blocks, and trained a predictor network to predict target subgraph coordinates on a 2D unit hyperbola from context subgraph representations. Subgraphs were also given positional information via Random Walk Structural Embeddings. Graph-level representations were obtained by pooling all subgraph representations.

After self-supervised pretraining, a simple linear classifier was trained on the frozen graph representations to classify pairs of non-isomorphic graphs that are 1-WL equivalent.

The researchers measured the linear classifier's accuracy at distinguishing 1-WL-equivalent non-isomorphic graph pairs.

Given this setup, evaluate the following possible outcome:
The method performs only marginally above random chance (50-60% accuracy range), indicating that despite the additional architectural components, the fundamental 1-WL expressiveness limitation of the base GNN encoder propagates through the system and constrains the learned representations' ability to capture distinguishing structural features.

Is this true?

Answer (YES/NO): NO